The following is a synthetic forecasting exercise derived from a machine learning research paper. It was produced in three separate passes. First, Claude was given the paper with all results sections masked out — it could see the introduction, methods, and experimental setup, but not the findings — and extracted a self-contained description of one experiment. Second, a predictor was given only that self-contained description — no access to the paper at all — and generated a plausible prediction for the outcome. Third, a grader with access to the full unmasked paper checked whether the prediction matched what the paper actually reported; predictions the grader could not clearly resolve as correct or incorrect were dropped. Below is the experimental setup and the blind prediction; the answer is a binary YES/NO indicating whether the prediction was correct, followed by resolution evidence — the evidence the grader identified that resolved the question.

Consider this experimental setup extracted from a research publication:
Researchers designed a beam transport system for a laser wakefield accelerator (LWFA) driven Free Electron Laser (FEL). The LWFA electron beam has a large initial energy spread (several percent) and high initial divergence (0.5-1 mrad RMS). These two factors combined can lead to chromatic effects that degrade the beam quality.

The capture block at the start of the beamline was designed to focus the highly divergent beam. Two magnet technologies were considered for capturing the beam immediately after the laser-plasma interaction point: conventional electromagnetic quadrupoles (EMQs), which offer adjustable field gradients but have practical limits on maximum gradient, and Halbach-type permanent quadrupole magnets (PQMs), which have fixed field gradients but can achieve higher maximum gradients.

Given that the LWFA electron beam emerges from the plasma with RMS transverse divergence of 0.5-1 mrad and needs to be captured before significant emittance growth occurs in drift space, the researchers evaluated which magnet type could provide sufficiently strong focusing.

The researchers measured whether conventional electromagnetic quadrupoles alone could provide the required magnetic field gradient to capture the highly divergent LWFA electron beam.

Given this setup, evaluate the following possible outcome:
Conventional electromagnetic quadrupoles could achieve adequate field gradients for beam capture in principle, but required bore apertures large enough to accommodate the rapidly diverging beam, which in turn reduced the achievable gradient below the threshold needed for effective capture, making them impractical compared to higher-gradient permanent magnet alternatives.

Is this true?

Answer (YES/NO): NO